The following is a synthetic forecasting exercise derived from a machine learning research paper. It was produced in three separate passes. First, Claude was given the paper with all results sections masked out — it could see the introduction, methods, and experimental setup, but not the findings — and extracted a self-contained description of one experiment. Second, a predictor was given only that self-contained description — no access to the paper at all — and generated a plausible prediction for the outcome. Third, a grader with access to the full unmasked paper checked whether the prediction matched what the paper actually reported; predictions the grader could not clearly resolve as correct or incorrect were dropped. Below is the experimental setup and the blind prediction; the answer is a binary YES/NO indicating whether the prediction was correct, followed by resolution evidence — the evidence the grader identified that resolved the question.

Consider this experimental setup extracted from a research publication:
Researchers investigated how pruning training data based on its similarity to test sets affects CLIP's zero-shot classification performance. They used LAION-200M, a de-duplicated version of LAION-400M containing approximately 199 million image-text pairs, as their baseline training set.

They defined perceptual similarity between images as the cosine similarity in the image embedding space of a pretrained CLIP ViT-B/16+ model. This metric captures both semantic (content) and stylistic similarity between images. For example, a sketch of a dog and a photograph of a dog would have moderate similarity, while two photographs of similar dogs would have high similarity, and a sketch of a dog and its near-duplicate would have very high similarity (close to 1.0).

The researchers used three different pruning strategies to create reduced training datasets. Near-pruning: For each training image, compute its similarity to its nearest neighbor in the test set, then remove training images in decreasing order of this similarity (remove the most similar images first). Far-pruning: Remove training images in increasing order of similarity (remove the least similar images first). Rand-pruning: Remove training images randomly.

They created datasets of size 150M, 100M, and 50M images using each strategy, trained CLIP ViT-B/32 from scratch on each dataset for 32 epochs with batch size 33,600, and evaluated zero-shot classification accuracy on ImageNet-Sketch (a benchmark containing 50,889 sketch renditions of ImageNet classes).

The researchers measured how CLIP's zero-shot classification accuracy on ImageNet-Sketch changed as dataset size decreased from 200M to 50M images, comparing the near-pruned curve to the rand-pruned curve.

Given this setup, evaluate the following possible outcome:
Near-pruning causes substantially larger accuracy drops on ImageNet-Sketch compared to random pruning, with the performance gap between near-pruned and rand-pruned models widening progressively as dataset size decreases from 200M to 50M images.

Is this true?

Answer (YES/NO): YES